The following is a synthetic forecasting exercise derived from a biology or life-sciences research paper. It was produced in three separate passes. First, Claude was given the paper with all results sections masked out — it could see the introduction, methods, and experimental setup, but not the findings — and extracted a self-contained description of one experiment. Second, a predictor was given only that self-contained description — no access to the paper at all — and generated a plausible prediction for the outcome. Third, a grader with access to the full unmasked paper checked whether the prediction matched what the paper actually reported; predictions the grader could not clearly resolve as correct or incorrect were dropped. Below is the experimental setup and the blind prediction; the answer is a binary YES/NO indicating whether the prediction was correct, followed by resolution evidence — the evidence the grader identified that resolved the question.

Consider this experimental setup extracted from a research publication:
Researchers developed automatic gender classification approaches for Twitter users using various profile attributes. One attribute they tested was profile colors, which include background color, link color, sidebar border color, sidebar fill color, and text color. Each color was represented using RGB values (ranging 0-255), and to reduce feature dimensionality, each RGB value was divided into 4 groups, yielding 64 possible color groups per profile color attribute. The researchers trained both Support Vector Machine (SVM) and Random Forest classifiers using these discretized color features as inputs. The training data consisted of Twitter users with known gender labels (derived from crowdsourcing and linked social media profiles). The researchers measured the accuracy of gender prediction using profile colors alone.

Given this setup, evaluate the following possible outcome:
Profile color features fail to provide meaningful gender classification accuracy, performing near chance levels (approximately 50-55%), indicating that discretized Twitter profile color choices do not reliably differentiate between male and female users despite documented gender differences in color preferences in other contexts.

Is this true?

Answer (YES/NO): NO